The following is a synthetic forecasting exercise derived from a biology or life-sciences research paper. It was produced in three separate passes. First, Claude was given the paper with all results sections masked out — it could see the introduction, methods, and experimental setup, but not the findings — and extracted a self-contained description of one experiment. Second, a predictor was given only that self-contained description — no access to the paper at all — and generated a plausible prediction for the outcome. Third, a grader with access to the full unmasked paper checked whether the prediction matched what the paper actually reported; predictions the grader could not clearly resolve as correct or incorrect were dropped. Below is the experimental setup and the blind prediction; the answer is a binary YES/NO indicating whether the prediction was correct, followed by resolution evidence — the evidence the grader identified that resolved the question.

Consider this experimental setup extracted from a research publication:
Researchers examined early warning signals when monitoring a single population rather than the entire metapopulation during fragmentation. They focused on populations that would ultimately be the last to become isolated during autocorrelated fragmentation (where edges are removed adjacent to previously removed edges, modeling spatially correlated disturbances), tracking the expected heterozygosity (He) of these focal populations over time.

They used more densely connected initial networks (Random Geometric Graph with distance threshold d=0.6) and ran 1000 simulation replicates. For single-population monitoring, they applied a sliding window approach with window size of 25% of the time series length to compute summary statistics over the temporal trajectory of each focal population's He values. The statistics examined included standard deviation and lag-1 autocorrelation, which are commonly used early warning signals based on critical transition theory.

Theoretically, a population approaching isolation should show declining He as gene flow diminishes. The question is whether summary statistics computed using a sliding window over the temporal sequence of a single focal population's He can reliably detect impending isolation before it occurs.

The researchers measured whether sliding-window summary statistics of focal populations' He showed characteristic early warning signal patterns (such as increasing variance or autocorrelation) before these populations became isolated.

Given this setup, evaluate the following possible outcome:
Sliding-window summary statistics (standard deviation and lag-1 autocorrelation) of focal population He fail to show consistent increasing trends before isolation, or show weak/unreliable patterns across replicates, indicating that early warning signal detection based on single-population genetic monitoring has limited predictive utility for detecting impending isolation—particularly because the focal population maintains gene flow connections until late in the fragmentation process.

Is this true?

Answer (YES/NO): YES